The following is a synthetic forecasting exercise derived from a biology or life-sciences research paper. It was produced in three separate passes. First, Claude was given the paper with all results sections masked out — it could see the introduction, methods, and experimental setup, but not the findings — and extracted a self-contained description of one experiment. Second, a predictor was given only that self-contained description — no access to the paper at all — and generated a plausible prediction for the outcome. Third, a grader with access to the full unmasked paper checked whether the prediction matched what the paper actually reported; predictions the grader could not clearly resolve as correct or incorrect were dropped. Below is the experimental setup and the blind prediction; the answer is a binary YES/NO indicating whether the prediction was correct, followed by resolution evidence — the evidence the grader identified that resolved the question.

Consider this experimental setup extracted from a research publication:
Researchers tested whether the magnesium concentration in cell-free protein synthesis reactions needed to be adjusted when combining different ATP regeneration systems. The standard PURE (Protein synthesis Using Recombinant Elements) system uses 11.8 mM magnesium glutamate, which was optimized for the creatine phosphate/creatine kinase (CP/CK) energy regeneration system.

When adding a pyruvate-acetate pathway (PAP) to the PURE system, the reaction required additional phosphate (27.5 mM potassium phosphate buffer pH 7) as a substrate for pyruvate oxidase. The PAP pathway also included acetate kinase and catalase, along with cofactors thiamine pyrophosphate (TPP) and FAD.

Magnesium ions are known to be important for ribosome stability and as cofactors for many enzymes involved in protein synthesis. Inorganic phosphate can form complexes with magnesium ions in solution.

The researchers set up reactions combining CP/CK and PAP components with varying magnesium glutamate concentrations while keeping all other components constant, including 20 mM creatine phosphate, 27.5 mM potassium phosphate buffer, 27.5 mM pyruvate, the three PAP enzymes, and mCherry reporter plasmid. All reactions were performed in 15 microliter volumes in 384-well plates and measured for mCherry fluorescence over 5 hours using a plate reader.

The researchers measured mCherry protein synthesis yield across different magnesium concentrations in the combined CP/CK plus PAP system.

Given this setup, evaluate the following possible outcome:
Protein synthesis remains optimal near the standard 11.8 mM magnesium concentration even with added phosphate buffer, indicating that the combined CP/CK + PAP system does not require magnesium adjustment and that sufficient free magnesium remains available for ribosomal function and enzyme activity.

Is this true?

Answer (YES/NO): NO